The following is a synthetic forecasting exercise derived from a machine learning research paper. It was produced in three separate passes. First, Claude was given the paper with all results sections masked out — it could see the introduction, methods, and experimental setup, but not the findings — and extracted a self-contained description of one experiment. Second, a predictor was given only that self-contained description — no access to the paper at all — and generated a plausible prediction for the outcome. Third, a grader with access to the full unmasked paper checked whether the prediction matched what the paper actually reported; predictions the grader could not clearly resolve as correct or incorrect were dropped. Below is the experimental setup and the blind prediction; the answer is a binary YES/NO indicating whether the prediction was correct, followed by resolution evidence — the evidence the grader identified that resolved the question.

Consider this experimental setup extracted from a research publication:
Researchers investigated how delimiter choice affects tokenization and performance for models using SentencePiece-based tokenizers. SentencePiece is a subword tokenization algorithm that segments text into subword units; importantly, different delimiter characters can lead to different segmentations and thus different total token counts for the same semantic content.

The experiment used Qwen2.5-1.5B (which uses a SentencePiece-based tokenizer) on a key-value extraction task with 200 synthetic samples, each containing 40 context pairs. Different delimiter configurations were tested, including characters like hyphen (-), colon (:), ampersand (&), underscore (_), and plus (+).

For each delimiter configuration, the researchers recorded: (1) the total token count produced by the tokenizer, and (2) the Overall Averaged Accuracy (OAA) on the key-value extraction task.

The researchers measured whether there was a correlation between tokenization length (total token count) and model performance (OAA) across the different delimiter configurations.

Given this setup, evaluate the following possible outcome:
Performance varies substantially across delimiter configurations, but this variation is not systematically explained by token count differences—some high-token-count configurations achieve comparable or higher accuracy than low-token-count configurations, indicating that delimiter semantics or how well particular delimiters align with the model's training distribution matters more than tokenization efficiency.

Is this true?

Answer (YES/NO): NO